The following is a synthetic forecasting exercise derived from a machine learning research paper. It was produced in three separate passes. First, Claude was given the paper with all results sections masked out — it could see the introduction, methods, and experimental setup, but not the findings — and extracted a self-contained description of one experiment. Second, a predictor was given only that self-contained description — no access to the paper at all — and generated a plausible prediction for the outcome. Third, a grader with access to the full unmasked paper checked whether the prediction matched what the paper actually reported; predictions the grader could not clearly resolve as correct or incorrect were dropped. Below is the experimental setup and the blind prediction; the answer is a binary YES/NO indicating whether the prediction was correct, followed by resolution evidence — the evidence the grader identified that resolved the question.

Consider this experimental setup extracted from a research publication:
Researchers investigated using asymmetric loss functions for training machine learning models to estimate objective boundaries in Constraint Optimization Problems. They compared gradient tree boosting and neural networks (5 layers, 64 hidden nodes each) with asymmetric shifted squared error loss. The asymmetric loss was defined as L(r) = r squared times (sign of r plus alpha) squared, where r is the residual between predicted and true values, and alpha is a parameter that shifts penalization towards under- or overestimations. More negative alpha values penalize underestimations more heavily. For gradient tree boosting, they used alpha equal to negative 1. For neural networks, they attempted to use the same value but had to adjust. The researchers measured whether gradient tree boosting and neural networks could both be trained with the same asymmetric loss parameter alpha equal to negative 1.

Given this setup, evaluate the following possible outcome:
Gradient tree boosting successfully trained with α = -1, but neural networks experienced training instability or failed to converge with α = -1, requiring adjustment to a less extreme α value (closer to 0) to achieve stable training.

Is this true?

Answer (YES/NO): YES